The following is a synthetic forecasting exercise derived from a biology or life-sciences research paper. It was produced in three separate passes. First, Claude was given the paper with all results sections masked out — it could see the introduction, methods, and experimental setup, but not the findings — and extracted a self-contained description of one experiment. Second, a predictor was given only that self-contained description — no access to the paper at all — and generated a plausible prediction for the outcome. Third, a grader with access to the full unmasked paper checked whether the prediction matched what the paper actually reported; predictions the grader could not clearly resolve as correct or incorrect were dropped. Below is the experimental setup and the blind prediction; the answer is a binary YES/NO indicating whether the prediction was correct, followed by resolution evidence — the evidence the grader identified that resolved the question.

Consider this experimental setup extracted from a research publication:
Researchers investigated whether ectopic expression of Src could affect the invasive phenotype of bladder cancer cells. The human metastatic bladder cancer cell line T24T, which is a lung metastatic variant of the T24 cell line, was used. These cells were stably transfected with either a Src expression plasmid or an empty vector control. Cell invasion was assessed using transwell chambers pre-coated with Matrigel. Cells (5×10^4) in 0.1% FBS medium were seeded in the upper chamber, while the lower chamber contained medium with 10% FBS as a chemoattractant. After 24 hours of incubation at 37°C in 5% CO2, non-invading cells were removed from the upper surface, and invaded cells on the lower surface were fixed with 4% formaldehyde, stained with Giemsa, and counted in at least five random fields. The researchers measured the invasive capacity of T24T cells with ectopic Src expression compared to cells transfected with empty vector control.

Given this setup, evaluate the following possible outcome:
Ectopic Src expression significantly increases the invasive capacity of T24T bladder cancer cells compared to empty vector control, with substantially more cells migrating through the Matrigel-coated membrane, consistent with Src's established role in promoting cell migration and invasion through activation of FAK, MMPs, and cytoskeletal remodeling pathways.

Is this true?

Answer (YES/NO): NO